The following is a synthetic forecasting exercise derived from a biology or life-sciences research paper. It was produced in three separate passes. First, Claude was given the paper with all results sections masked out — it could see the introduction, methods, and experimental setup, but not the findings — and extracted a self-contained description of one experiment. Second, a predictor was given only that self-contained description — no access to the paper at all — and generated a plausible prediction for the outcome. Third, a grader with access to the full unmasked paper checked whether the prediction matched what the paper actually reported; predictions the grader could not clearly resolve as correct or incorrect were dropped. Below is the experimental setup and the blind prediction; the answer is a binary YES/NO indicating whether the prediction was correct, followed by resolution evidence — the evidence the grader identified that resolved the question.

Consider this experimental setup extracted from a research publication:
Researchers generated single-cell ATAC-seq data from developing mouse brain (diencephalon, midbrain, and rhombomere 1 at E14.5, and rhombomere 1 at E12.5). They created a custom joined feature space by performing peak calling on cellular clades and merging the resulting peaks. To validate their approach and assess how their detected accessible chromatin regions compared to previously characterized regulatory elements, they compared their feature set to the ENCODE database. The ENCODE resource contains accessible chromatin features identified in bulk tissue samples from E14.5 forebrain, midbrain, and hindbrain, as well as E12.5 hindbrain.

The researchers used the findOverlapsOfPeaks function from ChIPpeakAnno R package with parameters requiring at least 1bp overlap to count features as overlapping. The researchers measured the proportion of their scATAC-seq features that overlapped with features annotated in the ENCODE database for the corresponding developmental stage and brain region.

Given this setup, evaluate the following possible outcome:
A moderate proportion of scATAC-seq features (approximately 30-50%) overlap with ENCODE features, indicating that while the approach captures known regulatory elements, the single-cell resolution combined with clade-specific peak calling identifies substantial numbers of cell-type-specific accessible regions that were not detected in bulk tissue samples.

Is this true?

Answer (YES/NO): NO